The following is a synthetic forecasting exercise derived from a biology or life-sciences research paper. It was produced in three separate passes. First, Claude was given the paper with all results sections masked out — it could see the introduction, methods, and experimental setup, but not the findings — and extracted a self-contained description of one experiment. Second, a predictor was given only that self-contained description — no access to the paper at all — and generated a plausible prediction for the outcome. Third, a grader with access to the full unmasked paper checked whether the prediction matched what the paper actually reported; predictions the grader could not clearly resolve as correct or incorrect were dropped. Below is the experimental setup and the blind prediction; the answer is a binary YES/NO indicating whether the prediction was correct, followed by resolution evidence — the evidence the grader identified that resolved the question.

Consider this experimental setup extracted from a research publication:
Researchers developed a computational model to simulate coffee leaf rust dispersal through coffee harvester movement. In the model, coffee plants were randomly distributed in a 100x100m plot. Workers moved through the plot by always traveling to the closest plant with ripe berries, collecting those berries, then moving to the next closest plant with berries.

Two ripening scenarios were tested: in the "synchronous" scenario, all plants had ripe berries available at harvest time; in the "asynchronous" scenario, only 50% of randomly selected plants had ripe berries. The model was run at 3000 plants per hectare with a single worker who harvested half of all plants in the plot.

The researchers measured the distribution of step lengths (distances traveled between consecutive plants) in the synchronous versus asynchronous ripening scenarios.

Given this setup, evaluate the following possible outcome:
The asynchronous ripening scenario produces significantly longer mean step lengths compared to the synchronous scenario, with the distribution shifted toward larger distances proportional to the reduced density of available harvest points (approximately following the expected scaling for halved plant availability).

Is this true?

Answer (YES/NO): NO